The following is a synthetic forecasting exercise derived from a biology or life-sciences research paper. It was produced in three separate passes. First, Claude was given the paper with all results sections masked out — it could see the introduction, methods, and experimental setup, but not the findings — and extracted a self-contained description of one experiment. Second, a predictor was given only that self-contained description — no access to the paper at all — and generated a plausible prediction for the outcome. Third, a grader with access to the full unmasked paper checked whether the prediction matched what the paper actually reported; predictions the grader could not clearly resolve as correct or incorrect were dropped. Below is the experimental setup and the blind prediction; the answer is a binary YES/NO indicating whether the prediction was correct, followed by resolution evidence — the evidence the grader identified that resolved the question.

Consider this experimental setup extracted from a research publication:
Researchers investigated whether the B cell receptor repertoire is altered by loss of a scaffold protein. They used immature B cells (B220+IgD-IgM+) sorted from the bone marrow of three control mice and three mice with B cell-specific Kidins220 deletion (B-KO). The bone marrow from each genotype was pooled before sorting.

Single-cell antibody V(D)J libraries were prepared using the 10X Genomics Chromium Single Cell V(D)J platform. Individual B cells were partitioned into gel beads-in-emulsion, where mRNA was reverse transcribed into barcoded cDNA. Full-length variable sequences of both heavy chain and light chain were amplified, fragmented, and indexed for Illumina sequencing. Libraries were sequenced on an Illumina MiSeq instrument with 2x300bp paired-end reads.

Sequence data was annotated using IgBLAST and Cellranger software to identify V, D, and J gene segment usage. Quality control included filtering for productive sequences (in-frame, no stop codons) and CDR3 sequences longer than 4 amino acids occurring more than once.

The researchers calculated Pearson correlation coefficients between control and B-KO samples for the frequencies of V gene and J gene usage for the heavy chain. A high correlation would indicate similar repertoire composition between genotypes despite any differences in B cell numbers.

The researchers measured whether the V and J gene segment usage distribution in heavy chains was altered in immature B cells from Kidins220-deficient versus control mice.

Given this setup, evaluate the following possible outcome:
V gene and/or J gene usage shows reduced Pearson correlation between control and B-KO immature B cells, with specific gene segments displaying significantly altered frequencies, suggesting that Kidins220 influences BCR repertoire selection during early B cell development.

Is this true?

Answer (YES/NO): NO